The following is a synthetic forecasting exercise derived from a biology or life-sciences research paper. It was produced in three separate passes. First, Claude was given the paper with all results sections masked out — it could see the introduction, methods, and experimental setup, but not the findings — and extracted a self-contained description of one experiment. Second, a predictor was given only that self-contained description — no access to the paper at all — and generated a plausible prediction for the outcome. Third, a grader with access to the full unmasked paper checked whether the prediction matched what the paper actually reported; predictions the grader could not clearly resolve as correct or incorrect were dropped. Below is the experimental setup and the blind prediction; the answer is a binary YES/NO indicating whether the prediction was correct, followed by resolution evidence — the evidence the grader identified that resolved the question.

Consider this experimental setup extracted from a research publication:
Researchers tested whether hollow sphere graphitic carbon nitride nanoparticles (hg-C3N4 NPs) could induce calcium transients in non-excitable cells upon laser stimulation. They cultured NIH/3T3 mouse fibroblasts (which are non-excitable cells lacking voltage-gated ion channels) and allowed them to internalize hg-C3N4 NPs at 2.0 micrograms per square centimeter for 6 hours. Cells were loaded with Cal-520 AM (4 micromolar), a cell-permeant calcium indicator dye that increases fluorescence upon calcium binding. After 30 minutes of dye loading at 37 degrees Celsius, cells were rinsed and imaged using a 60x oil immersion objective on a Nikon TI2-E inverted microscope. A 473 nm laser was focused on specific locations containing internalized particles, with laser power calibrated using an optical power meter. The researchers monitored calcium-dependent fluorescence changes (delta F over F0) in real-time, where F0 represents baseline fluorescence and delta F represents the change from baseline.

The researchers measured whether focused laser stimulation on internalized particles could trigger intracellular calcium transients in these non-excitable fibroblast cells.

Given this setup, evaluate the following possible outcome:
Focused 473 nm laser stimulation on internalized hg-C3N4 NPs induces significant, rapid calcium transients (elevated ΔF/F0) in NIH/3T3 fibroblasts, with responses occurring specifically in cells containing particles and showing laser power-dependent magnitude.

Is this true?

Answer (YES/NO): NO